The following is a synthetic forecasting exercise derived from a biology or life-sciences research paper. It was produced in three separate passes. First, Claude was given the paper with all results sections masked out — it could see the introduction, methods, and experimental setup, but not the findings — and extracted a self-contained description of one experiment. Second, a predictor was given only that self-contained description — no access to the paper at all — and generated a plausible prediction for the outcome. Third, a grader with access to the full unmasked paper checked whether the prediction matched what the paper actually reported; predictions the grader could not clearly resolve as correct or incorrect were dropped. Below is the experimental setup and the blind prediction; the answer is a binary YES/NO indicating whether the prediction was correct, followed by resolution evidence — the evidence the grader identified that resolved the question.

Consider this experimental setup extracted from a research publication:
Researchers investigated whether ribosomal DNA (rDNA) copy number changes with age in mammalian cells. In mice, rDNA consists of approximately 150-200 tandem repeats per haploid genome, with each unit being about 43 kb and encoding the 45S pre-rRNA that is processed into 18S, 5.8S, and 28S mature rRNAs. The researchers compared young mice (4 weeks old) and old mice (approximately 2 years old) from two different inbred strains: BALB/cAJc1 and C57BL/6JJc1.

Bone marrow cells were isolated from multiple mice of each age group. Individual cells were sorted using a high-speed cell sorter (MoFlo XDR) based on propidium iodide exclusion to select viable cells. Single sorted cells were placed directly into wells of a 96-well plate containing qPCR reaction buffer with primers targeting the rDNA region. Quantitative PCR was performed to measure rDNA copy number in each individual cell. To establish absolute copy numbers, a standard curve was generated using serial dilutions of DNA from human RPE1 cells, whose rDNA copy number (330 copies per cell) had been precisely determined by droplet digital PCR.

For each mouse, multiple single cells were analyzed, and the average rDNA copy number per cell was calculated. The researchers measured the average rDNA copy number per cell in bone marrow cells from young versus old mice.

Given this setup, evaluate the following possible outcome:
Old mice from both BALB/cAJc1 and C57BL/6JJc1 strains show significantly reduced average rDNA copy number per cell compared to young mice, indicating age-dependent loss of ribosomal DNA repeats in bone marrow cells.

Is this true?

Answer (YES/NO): NO